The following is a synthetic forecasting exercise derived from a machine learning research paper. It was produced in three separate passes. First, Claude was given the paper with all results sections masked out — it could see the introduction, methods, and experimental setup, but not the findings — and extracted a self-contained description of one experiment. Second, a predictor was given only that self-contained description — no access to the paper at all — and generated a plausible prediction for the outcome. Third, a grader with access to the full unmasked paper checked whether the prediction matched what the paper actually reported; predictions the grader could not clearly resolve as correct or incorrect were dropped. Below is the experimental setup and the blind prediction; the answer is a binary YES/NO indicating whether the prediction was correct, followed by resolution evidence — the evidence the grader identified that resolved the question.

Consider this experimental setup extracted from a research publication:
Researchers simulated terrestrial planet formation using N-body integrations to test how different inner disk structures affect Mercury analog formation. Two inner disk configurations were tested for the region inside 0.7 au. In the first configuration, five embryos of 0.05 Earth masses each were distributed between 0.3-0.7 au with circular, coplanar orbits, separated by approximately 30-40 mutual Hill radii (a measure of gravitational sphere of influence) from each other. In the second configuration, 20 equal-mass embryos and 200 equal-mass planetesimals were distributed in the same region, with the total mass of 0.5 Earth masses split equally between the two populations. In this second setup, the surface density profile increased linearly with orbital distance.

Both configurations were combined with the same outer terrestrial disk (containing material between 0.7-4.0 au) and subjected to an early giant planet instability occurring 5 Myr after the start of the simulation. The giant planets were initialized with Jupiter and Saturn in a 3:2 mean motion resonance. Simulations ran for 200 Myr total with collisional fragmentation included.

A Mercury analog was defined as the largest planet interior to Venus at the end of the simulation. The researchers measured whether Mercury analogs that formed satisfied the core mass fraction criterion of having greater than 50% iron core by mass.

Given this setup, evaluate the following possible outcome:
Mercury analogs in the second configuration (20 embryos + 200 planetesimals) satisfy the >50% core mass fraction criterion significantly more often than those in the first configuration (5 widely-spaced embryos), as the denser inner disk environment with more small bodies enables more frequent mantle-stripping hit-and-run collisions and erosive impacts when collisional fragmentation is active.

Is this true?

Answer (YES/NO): YES